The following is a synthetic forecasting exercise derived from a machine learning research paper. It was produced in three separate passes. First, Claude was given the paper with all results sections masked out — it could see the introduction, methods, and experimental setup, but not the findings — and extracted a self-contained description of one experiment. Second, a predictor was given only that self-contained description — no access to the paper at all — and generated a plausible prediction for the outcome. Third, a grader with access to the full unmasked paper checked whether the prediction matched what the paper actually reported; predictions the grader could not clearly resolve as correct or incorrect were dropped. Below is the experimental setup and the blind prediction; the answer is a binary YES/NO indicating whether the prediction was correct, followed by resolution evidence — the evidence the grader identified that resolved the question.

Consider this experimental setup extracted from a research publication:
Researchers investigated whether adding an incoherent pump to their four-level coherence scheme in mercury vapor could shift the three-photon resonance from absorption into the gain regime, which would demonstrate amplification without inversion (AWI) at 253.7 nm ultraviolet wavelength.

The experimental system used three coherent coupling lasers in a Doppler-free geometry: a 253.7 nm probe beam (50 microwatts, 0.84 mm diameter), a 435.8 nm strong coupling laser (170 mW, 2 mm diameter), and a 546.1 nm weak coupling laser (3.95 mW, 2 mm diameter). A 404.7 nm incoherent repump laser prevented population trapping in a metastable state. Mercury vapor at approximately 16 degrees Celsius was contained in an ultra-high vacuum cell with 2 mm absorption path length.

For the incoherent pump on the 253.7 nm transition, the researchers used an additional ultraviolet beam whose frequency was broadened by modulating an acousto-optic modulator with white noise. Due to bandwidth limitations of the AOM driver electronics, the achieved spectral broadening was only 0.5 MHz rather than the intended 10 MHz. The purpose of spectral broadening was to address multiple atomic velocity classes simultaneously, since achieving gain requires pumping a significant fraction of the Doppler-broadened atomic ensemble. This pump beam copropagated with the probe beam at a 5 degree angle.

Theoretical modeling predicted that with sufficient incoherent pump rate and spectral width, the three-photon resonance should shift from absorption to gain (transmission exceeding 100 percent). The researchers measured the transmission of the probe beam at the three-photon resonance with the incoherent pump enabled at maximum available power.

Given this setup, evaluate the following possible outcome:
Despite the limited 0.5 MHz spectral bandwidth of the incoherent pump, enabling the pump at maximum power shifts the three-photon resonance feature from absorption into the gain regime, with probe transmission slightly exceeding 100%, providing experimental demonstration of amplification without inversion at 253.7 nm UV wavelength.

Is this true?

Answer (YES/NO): NO